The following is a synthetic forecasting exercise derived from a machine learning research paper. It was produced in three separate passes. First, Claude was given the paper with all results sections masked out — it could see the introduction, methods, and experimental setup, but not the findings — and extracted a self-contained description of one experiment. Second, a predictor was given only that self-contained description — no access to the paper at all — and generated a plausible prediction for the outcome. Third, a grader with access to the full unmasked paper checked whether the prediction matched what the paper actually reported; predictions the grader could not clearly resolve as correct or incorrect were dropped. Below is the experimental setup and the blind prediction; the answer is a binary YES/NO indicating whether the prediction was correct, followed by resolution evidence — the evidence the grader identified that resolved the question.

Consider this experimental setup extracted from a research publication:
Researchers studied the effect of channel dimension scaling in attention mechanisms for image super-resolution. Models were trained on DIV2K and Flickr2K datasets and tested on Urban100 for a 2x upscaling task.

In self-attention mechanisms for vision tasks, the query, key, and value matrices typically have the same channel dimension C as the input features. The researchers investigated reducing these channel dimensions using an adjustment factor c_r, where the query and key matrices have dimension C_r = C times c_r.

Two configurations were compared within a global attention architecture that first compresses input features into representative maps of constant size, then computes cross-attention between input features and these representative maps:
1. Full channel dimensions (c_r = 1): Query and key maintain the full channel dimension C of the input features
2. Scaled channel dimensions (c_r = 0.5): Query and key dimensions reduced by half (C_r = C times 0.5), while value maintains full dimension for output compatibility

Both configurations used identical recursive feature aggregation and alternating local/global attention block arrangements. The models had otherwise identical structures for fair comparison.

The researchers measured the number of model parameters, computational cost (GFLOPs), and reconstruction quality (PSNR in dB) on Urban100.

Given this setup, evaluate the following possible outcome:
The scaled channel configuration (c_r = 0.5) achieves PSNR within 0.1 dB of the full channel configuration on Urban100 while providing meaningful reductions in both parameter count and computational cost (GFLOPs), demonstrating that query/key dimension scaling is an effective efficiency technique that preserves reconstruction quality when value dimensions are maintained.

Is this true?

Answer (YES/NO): NO